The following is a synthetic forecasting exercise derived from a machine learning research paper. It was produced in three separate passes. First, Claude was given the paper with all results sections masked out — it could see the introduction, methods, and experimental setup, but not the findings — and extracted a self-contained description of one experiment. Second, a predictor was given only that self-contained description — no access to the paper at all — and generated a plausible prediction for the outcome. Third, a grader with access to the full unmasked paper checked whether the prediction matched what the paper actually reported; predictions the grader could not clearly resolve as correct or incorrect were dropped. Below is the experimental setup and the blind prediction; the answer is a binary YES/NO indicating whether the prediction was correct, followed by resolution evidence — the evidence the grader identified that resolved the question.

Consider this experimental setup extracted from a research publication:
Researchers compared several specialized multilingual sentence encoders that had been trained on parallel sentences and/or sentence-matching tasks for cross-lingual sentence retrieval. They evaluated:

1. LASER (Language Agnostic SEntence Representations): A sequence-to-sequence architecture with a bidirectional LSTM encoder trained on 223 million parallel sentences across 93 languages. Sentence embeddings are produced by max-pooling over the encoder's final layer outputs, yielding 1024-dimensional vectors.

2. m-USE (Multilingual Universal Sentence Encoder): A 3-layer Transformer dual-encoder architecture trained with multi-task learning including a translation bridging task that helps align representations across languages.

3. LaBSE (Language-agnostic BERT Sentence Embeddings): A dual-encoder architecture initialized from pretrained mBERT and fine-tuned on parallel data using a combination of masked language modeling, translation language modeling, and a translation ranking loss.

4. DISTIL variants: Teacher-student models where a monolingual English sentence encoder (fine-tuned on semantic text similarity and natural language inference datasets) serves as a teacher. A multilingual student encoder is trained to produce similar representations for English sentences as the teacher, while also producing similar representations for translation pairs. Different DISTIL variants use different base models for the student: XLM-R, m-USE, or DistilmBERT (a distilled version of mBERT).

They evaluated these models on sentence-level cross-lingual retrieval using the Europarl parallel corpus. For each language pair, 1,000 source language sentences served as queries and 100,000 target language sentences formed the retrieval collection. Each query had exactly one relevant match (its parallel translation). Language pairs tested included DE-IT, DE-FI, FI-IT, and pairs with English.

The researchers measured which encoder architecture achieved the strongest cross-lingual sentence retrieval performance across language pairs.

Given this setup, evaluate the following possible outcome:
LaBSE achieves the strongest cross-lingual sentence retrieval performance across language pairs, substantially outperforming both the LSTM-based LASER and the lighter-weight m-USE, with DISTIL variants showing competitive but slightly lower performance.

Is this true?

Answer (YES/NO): NO